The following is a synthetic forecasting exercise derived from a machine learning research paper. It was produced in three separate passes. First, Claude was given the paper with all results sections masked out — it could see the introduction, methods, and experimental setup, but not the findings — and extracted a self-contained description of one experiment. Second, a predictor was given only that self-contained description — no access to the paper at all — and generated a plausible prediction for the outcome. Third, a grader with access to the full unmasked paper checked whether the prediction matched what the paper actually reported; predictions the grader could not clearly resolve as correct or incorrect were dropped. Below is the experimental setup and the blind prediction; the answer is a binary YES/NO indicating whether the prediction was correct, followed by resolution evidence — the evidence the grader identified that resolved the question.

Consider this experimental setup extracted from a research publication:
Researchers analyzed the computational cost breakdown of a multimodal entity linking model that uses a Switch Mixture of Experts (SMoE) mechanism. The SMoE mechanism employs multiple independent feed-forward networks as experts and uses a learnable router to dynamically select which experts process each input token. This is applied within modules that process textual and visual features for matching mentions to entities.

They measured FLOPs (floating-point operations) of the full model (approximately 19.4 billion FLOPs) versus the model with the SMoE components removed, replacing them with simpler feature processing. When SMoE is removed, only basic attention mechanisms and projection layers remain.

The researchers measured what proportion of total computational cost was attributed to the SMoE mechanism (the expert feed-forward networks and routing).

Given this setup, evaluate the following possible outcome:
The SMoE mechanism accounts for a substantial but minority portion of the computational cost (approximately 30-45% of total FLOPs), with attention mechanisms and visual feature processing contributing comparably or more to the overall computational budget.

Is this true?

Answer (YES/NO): NO